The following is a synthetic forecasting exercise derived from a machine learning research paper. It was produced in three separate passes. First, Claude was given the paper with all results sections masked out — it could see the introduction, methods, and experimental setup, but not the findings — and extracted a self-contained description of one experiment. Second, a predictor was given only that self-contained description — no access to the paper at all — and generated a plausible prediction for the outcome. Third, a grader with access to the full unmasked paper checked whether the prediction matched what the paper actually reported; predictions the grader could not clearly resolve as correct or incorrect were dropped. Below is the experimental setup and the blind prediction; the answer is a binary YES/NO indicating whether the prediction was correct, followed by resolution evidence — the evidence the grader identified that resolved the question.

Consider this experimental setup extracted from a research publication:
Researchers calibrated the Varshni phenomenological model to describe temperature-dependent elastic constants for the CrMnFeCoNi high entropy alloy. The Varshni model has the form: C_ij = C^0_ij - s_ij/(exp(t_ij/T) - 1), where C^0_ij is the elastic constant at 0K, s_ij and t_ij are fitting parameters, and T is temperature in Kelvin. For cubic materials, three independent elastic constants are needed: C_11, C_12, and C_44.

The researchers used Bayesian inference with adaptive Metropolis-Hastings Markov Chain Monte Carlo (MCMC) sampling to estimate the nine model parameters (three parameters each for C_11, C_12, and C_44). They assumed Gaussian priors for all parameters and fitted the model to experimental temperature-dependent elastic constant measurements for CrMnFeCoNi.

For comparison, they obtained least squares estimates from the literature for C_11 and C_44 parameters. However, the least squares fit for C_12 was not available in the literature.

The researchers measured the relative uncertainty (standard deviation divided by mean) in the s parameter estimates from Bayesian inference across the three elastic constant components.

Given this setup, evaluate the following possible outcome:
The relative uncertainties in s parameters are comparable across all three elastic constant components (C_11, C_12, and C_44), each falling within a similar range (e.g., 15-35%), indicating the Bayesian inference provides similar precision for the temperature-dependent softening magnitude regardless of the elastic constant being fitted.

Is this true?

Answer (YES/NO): NO